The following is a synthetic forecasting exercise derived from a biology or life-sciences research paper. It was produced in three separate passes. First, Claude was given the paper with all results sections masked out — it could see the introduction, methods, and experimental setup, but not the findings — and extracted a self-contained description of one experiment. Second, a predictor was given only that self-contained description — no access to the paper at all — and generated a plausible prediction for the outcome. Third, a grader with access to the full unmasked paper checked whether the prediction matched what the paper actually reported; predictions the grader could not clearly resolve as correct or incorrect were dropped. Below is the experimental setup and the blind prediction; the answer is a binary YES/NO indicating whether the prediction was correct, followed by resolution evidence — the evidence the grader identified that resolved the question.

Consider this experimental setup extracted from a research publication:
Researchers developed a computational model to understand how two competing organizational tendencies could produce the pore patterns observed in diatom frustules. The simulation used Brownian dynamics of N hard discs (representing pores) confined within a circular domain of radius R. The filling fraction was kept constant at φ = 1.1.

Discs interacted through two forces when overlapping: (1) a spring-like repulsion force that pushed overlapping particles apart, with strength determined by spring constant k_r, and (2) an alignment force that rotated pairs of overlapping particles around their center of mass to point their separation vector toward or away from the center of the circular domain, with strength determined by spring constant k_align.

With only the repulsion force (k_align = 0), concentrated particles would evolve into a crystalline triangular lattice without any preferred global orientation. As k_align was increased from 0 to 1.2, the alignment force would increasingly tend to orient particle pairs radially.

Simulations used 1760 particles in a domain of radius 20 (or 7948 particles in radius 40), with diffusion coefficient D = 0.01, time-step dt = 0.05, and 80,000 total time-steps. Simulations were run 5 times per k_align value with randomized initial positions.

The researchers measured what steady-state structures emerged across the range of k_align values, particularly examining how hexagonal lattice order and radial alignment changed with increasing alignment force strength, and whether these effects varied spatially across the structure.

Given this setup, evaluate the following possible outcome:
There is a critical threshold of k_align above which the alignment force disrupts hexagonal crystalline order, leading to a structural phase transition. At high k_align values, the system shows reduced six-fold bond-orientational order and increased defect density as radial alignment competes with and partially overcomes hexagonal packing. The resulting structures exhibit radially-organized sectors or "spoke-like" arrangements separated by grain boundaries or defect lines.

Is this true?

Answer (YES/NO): NO